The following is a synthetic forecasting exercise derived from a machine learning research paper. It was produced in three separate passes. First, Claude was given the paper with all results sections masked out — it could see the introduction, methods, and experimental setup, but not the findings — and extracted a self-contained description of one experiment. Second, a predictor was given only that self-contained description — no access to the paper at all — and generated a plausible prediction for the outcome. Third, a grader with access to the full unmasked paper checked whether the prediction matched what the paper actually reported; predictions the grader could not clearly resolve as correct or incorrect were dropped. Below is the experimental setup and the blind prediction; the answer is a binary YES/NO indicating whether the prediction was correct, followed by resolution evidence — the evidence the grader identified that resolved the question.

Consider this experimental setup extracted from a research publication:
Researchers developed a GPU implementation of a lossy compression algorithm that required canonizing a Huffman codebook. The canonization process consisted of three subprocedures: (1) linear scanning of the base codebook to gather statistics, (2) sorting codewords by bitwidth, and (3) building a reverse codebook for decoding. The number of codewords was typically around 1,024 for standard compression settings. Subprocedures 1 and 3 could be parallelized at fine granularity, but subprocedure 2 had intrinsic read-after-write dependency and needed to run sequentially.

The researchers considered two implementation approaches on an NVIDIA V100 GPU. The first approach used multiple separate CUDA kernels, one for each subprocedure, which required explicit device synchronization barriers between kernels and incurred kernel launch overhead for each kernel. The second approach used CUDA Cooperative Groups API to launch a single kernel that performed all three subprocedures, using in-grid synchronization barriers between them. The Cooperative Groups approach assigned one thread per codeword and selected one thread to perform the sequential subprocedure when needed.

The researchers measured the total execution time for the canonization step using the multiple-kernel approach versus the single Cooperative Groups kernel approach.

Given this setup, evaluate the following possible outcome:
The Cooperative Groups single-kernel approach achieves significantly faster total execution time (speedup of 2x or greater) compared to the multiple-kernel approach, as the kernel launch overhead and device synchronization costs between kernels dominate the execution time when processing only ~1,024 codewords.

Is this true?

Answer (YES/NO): YES